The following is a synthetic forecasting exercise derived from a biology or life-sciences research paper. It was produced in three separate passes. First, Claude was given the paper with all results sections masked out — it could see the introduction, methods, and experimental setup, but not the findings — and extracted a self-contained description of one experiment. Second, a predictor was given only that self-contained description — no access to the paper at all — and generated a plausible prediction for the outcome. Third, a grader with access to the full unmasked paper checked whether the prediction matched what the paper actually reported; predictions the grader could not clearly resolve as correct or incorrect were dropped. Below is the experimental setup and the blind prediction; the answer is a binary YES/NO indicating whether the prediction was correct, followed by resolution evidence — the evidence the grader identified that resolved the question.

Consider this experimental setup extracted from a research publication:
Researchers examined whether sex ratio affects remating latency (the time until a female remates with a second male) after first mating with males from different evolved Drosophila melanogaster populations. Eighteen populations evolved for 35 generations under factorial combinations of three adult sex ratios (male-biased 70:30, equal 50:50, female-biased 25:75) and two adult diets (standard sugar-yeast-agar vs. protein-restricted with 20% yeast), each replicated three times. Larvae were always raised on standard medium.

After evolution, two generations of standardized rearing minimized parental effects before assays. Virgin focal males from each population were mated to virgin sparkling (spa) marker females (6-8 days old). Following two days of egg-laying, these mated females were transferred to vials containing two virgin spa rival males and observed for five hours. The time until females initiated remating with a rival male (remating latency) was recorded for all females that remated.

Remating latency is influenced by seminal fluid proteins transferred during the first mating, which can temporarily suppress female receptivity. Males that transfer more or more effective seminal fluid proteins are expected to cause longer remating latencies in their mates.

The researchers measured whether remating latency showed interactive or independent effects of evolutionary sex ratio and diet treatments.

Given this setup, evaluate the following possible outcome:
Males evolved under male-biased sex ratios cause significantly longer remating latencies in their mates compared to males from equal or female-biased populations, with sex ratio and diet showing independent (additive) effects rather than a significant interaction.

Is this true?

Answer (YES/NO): NO